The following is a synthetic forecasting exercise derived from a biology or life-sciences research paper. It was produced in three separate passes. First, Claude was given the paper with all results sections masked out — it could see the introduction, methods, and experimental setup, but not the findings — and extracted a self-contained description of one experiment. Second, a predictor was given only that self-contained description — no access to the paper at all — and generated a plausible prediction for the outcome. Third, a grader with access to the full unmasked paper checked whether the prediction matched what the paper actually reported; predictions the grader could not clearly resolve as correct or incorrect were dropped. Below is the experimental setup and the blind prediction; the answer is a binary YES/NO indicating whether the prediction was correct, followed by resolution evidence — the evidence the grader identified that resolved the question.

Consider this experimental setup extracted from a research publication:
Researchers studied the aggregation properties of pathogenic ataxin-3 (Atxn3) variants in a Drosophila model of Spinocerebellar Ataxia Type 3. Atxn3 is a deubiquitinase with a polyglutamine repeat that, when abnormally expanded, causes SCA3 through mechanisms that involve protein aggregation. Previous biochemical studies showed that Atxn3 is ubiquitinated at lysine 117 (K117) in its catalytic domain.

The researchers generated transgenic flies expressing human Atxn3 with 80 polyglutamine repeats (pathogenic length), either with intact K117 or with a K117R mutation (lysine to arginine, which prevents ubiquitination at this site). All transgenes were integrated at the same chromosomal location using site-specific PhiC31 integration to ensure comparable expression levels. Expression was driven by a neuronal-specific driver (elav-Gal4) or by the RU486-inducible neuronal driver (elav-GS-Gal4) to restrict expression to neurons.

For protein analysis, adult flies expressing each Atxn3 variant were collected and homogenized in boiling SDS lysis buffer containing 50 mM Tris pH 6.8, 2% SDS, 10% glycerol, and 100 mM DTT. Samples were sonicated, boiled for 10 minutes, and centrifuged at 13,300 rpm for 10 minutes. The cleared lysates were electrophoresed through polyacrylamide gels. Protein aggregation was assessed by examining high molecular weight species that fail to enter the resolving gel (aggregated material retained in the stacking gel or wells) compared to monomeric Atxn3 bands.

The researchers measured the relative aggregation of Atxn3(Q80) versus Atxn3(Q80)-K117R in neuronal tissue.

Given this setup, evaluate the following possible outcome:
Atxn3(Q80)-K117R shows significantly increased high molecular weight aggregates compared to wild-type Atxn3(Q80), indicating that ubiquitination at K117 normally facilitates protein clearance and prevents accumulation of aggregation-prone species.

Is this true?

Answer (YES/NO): NO